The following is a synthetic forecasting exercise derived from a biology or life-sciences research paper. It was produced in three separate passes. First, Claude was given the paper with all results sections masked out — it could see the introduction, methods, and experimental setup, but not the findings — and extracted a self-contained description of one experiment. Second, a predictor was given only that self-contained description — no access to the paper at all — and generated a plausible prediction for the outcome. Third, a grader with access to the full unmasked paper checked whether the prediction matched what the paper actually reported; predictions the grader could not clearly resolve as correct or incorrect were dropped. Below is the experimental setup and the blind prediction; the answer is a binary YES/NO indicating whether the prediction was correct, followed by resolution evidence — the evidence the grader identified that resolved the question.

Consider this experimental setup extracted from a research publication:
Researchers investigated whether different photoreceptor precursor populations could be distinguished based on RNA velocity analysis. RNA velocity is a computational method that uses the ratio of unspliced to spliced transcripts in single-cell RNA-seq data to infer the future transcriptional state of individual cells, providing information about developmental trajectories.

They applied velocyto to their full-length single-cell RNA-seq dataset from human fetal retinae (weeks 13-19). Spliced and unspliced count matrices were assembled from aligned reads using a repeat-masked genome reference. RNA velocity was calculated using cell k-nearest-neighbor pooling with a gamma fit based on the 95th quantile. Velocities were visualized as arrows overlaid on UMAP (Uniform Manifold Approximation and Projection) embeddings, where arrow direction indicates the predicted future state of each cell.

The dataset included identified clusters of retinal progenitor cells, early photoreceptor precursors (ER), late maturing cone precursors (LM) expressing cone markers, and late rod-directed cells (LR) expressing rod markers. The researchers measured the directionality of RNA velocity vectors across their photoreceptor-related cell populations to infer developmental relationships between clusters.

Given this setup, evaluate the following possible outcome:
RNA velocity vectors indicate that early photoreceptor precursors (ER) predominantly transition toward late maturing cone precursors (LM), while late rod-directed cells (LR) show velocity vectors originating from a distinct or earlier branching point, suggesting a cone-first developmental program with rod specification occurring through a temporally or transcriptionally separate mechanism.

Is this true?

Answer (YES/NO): NO